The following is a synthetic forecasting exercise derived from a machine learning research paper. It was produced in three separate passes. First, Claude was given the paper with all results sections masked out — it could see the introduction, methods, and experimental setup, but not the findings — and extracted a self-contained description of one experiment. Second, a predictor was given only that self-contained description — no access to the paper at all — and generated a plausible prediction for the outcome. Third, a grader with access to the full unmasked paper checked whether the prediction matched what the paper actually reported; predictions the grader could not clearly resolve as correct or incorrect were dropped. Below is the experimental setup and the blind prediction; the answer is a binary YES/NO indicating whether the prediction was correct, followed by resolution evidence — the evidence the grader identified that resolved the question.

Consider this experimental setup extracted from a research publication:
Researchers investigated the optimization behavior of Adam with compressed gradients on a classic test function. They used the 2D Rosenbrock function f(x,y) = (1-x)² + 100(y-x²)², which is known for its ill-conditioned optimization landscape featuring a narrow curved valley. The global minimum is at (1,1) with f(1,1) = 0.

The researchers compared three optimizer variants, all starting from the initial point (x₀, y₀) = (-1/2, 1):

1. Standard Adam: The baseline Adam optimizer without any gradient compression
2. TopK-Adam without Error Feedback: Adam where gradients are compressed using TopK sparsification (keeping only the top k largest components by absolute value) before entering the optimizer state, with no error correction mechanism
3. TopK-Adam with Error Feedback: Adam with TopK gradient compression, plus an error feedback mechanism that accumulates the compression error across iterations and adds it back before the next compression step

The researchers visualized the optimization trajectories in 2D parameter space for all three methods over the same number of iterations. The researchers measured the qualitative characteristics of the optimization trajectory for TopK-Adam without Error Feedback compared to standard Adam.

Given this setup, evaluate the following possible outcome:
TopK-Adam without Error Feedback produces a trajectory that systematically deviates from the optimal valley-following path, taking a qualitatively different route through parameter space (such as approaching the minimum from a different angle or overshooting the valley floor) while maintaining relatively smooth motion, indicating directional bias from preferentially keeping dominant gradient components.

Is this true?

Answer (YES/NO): NO